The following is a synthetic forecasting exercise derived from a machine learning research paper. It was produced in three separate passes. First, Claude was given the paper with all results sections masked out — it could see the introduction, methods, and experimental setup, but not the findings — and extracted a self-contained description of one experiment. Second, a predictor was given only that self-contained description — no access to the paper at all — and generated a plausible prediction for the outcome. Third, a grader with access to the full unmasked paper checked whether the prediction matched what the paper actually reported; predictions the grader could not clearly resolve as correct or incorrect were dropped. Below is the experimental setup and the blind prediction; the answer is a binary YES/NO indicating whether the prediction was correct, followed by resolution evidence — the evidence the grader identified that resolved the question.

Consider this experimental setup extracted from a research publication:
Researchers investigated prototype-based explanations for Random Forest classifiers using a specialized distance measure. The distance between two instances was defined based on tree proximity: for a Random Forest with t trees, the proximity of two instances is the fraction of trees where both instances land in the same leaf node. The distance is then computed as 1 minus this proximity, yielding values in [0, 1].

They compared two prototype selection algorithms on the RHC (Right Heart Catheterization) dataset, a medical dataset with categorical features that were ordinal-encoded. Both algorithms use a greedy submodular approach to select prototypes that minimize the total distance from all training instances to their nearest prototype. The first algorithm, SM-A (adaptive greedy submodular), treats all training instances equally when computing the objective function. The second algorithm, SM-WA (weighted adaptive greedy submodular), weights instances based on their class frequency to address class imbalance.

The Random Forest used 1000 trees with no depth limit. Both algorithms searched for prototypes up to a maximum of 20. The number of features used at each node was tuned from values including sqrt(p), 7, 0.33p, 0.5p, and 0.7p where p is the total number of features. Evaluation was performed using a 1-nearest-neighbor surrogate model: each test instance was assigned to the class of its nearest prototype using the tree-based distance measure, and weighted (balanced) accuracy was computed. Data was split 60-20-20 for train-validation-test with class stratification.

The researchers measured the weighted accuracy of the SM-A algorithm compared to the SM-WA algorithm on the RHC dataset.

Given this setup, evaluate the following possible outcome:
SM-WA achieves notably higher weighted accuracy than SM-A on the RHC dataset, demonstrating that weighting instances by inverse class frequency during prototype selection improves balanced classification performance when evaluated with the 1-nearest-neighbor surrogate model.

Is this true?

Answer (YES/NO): NO